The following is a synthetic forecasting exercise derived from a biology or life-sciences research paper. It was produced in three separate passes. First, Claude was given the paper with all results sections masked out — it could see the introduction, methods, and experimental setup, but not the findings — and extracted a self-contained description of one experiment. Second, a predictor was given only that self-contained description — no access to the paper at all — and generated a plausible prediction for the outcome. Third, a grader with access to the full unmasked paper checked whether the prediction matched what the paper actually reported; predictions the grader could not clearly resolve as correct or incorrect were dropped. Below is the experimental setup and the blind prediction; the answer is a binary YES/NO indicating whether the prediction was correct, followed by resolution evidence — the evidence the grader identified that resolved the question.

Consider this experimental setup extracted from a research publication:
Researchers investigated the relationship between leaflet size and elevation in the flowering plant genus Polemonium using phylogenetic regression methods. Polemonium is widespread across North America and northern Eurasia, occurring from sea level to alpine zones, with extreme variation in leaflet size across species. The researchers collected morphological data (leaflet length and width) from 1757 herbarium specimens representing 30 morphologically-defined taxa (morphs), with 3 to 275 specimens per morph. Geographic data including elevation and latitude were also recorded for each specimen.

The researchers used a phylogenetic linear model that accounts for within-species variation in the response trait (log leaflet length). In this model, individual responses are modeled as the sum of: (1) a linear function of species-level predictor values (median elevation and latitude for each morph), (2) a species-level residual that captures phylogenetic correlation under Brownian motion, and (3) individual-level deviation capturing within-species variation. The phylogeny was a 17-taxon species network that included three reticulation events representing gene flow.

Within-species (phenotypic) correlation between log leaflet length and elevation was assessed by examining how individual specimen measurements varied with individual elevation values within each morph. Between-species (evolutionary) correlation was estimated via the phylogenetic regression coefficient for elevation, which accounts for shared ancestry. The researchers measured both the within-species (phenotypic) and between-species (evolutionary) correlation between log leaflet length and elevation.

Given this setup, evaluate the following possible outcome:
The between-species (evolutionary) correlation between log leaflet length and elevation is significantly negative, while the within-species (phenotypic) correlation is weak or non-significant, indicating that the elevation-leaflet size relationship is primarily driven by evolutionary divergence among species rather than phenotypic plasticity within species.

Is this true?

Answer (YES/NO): NO